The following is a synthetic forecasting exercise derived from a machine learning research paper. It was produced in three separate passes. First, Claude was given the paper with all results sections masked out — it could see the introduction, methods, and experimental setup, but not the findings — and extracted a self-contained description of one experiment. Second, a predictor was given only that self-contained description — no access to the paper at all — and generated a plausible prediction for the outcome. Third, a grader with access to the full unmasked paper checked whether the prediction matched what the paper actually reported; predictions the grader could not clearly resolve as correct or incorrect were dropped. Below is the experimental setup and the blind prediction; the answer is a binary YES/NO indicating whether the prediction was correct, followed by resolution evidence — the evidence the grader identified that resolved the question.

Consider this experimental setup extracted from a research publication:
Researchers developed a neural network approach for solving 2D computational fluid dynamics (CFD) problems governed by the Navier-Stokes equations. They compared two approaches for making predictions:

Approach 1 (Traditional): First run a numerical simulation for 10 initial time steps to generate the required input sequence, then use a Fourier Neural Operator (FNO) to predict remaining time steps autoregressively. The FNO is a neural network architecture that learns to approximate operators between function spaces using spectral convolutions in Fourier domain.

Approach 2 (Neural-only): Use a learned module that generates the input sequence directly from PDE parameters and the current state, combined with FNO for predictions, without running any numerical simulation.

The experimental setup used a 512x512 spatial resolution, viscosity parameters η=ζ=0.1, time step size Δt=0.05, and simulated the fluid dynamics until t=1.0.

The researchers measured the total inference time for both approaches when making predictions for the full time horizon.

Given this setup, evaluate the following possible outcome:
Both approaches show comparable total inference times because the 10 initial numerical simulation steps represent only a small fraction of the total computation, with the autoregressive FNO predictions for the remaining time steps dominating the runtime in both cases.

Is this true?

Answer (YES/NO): NO